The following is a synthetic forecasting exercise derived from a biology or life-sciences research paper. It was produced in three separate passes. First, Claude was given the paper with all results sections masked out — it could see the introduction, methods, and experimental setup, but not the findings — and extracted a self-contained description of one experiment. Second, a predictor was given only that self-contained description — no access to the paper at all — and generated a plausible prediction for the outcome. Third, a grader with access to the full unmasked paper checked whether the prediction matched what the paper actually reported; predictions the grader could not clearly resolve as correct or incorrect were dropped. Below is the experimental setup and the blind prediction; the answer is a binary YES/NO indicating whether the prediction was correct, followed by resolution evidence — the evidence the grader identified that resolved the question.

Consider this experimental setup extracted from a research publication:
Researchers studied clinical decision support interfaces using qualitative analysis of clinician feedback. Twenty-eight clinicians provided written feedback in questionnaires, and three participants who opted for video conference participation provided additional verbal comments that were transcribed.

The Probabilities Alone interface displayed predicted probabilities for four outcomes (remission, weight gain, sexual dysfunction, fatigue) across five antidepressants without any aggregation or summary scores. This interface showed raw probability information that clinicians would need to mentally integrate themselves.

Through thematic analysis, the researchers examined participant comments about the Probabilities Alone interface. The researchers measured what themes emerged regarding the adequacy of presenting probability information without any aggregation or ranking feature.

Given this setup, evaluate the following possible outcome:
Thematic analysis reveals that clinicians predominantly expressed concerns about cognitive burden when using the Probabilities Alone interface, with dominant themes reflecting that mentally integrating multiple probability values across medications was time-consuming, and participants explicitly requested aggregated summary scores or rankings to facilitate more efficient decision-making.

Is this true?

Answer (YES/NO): NO